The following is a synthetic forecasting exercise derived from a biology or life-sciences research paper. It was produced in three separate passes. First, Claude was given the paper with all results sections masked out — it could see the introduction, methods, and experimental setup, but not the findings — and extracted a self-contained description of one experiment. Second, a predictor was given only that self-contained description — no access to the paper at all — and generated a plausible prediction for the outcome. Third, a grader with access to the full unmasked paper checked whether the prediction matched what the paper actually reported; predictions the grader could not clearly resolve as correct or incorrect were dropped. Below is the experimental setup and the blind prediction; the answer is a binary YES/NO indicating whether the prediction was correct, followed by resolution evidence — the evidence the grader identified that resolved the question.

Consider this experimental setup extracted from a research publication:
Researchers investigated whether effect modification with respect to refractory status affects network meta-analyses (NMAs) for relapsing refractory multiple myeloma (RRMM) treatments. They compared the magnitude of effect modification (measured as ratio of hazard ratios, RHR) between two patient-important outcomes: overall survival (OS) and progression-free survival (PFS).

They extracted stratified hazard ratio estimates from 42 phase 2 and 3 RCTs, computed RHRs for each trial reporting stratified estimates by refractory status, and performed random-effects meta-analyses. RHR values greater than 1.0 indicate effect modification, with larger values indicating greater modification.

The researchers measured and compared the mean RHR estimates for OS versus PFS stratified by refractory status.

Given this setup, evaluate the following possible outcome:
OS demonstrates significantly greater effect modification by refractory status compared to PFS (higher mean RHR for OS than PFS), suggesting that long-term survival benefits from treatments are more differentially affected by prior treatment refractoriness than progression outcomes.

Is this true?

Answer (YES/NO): NO